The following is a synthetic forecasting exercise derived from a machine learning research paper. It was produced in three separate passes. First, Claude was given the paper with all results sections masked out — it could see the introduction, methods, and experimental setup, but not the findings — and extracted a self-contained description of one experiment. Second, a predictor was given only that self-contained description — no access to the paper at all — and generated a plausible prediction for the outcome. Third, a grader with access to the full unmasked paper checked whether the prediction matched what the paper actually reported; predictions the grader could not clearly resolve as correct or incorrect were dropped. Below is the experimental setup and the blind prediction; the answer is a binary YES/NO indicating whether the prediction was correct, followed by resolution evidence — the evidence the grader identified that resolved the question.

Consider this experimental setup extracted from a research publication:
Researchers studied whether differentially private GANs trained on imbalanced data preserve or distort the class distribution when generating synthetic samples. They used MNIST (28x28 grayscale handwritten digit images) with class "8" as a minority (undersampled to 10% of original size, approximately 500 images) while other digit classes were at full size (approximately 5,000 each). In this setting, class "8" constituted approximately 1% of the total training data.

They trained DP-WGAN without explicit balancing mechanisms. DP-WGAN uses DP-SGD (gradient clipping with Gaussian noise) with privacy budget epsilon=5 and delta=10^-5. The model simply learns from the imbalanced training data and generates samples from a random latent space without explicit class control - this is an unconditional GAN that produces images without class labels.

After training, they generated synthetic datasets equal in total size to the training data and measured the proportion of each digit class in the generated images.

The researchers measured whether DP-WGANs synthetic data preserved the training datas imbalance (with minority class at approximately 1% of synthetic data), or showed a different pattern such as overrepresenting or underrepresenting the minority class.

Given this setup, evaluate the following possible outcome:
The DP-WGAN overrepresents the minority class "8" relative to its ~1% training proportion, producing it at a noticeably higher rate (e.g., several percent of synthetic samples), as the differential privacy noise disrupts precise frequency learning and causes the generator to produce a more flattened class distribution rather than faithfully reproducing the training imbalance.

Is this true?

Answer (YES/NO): YES